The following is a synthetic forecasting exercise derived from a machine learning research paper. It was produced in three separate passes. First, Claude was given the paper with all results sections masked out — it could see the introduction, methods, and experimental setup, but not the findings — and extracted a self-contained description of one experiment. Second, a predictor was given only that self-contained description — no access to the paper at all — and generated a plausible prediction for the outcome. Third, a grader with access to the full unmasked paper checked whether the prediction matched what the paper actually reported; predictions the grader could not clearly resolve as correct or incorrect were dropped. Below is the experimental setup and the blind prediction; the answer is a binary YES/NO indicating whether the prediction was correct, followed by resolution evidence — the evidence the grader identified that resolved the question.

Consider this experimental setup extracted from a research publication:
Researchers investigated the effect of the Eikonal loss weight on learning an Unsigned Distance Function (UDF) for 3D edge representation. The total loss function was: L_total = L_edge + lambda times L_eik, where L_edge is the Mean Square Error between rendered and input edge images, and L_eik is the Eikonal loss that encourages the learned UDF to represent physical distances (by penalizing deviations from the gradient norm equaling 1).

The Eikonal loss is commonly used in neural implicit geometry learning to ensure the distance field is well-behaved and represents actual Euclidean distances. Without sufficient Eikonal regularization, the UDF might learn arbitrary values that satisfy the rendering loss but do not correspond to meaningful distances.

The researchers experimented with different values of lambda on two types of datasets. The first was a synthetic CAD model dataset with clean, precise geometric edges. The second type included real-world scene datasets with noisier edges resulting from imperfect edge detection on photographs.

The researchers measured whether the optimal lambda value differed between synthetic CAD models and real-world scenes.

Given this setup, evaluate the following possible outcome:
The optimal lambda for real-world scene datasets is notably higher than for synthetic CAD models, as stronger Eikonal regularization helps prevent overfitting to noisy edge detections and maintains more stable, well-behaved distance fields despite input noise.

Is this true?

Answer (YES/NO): NO